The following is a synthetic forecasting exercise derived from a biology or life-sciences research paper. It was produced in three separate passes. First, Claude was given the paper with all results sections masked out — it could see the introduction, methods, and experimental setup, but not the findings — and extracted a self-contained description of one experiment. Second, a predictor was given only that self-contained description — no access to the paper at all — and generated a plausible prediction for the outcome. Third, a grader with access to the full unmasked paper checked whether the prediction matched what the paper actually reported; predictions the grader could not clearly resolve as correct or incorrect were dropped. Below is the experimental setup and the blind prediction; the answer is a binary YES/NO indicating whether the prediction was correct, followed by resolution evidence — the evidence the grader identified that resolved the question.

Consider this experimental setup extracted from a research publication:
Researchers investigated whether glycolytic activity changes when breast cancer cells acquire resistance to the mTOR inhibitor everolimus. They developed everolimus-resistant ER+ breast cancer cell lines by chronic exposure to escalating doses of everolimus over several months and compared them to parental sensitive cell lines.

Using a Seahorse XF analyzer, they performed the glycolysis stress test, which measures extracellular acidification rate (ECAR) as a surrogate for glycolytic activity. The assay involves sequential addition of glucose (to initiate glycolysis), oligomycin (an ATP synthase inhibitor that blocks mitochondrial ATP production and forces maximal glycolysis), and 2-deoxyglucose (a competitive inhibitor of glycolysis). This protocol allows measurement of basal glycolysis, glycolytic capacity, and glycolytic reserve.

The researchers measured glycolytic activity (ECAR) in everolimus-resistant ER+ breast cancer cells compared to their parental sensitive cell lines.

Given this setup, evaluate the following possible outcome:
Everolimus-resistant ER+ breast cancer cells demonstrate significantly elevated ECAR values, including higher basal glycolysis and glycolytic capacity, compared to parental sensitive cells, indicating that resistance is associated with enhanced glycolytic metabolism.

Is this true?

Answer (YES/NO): YES